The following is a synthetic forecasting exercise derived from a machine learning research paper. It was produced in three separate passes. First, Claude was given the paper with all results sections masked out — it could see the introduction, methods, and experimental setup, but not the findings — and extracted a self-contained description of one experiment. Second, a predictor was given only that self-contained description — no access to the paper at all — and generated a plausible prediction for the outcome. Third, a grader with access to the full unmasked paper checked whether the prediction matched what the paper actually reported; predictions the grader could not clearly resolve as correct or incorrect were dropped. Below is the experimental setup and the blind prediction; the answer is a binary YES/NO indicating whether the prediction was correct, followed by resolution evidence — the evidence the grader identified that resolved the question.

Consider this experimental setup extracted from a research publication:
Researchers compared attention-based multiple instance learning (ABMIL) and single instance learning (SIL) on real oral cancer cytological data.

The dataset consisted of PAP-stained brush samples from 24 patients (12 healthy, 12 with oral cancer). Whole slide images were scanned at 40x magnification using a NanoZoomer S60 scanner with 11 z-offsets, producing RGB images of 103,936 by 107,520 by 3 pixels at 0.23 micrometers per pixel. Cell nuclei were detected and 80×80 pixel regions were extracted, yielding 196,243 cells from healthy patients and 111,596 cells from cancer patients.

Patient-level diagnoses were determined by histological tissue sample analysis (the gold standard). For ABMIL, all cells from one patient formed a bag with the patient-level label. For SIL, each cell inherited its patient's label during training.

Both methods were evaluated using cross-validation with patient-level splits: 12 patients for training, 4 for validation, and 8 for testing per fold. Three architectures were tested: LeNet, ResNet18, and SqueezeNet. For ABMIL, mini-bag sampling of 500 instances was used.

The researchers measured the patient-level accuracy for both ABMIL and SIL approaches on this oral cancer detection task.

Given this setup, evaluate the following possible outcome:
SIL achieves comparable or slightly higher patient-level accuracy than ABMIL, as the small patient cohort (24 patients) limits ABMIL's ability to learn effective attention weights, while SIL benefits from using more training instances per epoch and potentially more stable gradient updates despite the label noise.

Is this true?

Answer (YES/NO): YES